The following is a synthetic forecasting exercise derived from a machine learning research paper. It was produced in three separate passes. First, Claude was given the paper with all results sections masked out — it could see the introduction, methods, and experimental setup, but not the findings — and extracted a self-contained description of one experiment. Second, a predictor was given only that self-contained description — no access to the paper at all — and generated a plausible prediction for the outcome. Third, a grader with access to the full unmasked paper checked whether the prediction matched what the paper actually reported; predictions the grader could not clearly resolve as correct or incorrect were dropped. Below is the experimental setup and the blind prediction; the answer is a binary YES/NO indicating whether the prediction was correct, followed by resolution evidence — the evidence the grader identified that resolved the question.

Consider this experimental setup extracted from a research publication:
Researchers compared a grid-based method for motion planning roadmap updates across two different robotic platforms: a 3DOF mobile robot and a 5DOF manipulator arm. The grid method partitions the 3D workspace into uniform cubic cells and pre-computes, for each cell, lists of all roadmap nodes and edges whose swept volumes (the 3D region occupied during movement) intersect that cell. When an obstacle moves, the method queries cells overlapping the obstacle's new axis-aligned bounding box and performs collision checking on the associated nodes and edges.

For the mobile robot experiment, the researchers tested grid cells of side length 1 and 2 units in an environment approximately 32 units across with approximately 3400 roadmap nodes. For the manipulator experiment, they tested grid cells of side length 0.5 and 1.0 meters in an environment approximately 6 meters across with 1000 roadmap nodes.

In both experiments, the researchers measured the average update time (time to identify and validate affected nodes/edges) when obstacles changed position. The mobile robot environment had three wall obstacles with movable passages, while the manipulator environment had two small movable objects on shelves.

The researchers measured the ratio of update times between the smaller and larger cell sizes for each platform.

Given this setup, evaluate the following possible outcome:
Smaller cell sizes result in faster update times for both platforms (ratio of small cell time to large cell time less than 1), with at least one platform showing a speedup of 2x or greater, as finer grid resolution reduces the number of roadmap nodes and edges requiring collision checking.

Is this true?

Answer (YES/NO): YES